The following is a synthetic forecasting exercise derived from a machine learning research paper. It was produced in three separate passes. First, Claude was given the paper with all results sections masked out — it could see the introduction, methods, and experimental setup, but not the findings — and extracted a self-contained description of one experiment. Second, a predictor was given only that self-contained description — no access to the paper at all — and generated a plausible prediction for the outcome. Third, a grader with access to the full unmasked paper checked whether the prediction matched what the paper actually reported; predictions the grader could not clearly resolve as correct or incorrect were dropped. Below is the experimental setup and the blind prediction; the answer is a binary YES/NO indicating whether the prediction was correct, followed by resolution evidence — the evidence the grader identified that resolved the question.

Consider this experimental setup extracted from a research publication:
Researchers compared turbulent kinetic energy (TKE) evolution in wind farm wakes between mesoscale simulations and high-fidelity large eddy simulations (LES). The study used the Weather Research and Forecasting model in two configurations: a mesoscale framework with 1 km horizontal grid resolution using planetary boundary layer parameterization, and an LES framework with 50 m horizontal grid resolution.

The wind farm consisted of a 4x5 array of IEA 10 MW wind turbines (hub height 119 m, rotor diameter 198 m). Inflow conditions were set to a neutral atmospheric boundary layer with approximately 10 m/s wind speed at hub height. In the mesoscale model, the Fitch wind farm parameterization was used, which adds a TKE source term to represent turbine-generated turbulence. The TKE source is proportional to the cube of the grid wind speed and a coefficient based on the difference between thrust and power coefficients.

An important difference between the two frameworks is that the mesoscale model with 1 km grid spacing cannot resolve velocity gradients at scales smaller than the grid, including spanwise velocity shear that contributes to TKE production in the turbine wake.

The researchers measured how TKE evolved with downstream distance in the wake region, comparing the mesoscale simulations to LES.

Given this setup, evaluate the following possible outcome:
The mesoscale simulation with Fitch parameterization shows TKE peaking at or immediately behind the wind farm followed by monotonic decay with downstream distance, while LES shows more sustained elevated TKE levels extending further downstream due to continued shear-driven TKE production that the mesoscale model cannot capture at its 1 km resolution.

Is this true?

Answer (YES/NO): YES